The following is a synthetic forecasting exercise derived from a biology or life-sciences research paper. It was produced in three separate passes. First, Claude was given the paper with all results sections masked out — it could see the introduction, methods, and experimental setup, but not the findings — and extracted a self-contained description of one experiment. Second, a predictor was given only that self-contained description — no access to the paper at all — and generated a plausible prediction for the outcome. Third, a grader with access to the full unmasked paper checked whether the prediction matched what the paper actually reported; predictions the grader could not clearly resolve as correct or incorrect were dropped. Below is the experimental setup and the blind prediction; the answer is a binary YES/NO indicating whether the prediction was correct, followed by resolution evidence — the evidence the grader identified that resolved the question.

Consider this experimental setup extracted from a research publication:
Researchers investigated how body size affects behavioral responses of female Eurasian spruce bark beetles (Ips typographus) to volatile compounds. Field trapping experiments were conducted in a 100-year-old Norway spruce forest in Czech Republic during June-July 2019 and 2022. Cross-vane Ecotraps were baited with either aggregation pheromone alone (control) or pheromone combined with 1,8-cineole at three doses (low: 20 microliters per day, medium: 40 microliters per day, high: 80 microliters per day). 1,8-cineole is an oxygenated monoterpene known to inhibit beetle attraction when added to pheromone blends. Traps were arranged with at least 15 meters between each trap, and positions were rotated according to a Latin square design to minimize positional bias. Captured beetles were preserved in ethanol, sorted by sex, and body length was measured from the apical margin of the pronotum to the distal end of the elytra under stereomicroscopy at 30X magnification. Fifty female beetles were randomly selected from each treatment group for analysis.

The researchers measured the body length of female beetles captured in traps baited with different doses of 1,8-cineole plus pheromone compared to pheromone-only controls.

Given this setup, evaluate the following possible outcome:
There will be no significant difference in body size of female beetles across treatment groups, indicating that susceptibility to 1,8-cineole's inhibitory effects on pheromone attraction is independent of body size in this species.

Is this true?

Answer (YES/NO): NO